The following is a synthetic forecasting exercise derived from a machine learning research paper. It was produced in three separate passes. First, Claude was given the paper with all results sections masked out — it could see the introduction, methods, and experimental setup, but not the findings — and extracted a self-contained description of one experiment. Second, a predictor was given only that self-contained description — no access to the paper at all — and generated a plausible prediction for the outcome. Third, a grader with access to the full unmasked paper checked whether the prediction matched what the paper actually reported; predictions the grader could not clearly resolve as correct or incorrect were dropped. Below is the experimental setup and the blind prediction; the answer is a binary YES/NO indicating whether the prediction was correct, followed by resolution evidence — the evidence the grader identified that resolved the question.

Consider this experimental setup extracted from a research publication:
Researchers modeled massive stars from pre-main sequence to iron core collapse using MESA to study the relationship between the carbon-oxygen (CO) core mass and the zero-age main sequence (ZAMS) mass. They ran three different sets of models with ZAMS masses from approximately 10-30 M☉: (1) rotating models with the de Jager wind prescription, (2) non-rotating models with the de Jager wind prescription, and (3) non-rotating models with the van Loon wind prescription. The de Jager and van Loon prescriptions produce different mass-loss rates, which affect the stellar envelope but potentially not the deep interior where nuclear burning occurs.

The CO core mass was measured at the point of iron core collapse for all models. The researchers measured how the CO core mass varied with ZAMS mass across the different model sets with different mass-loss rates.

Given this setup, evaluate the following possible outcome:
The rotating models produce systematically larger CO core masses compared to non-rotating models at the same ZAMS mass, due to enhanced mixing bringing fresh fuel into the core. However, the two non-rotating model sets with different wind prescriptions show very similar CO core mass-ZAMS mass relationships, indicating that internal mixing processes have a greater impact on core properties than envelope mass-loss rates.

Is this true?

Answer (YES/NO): NO